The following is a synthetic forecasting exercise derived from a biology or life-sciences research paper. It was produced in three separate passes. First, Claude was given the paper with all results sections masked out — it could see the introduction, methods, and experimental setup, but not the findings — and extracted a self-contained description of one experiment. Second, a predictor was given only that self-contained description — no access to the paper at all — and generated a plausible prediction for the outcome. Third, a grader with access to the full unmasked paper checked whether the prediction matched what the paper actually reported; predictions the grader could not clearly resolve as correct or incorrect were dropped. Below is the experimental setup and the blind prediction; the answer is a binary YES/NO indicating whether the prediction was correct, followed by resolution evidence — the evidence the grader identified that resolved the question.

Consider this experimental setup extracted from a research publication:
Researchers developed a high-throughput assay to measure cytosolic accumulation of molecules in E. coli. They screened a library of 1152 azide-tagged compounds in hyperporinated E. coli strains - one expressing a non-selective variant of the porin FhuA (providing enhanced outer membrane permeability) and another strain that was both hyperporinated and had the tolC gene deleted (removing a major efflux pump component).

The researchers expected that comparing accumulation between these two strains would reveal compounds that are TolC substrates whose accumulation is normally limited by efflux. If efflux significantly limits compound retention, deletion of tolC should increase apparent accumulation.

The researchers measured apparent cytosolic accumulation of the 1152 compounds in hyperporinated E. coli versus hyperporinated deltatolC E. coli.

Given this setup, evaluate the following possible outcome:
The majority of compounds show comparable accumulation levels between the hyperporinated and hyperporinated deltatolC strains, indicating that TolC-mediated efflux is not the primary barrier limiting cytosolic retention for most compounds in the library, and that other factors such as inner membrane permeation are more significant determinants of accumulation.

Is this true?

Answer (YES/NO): NO